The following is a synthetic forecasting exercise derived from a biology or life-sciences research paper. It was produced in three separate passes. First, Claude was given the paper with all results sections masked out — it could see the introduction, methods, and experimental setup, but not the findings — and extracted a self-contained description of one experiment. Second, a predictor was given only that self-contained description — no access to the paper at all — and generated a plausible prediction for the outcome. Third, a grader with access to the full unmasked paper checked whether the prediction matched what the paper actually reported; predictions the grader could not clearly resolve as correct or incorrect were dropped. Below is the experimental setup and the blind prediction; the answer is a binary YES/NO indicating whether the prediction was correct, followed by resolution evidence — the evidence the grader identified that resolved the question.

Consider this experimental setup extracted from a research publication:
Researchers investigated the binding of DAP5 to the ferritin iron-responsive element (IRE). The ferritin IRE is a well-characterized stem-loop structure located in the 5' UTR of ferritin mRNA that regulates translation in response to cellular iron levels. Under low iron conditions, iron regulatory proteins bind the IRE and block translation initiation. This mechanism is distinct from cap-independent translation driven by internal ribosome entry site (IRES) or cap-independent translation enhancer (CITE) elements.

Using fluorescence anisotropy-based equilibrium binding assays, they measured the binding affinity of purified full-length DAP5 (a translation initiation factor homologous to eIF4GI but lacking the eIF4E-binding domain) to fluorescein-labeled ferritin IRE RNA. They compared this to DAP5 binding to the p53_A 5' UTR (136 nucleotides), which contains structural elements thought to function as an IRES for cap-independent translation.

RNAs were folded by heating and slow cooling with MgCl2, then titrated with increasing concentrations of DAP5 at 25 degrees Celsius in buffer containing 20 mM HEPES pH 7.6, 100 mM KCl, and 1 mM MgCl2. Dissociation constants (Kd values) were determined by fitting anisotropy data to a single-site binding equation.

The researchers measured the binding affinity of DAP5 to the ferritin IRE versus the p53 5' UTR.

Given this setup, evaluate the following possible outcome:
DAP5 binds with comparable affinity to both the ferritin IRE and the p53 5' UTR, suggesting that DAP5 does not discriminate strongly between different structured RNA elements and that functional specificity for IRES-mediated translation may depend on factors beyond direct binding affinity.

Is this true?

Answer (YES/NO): NO